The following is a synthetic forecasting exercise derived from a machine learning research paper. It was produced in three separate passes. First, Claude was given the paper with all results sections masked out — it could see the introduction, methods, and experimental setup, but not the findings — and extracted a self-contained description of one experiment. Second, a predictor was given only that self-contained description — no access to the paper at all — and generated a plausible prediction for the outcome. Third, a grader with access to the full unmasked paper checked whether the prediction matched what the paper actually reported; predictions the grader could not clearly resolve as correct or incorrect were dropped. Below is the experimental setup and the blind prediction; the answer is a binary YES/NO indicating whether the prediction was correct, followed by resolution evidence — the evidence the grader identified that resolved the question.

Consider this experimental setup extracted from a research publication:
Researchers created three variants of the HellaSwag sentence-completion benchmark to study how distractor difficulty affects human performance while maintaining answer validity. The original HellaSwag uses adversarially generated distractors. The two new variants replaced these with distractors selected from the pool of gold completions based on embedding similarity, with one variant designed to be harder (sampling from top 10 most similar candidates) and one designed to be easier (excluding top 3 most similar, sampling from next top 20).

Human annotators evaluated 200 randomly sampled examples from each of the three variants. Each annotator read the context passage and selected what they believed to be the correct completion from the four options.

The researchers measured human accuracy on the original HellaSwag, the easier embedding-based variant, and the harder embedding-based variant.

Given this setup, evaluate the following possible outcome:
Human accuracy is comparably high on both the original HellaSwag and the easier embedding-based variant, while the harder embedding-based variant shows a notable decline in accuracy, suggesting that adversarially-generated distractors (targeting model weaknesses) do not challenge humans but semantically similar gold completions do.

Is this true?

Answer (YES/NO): YES